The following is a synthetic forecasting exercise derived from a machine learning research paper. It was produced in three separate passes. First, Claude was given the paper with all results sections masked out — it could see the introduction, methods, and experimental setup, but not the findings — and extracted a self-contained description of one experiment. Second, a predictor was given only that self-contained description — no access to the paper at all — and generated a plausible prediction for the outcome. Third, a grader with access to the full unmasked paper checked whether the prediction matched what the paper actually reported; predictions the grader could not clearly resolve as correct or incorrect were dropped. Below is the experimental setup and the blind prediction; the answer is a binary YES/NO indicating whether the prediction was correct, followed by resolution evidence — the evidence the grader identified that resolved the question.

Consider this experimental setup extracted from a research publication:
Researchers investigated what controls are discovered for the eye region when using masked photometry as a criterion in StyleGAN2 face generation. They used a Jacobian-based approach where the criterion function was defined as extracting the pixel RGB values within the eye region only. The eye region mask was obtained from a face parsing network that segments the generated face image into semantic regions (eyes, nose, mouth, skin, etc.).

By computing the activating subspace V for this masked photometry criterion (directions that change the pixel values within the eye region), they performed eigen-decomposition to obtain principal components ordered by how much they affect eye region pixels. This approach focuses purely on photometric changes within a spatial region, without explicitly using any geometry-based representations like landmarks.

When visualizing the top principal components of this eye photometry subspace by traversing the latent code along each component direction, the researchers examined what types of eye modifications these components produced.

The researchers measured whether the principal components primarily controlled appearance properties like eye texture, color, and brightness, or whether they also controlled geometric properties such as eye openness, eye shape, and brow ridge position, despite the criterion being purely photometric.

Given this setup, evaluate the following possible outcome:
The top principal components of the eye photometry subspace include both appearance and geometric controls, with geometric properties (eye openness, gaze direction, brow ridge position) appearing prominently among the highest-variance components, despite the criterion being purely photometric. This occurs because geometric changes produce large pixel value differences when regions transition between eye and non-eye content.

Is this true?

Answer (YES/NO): YES